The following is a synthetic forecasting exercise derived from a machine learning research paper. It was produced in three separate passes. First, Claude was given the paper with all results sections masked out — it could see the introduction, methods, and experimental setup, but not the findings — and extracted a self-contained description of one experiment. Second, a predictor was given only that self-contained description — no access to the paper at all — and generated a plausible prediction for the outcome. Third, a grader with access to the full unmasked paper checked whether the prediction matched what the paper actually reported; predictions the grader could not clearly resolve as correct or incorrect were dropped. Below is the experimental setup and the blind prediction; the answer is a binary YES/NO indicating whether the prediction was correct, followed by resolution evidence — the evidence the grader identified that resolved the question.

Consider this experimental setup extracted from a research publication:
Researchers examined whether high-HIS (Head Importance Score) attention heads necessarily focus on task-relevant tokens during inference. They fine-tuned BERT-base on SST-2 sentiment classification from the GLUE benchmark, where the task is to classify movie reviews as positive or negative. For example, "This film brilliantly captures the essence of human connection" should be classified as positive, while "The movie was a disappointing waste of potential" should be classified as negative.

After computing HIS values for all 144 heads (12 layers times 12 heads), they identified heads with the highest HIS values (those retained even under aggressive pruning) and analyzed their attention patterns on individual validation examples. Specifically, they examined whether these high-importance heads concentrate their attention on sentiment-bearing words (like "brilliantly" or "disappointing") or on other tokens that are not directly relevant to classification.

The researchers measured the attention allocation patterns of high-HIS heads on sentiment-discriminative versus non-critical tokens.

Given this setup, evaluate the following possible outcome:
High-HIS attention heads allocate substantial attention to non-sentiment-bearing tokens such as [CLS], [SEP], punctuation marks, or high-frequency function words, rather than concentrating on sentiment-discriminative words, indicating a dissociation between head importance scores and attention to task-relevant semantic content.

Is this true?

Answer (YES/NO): YES